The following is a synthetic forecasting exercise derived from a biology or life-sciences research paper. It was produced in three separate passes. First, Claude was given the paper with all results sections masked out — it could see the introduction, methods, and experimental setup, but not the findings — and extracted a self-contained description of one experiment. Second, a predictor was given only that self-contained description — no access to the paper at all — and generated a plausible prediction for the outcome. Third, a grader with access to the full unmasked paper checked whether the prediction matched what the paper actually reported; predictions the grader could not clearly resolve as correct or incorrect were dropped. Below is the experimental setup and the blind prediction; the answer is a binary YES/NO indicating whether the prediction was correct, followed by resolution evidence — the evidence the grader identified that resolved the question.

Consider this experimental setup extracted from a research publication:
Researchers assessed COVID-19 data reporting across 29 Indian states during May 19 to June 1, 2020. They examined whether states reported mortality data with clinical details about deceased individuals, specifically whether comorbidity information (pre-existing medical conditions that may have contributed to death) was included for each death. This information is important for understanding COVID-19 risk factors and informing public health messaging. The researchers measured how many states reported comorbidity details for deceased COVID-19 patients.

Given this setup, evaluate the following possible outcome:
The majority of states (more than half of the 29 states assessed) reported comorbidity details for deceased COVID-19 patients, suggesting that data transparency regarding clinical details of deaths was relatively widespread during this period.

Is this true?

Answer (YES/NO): NO